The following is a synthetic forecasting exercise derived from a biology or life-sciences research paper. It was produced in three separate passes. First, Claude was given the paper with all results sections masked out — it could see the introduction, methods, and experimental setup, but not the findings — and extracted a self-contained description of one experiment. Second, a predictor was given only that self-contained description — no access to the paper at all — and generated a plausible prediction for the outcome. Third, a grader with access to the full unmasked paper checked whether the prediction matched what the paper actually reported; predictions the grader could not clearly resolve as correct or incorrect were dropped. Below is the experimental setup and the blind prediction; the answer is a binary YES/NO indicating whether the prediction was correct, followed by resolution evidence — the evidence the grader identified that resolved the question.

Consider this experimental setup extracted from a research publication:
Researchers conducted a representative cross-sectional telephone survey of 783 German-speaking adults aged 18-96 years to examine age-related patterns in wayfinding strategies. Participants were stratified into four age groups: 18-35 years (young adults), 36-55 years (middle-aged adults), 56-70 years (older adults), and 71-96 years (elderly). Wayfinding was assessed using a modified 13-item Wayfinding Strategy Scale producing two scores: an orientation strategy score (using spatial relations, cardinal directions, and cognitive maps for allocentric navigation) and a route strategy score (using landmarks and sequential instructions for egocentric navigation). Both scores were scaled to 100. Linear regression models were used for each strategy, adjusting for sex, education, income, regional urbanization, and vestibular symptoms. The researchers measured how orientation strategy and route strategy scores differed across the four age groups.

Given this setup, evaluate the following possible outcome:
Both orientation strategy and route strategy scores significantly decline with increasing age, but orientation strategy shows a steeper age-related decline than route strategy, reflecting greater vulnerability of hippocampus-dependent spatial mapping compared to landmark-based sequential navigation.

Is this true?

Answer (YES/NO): NO